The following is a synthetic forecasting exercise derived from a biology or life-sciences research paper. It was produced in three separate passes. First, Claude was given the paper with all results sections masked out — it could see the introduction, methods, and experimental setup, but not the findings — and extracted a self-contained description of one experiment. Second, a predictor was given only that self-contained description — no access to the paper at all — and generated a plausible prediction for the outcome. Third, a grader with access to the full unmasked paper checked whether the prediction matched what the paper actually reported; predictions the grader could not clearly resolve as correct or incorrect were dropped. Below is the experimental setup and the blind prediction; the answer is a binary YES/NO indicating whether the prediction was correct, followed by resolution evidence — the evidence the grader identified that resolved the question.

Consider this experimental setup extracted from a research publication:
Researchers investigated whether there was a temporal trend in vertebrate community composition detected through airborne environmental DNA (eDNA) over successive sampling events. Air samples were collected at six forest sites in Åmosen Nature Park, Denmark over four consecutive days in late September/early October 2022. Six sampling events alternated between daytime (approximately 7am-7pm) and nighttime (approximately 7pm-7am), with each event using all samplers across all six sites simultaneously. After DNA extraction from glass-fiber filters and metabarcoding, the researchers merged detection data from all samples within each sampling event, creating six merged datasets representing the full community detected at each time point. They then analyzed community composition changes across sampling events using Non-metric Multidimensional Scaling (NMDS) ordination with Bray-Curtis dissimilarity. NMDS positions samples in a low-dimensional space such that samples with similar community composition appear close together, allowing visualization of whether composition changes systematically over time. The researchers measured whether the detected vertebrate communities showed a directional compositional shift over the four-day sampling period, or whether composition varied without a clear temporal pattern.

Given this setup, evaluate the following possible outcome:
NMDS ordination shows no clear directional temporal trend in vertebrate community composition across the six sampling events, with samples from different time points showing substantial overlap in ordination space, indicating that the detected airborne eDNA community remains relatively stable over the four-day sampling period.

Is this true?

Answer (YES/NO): NO